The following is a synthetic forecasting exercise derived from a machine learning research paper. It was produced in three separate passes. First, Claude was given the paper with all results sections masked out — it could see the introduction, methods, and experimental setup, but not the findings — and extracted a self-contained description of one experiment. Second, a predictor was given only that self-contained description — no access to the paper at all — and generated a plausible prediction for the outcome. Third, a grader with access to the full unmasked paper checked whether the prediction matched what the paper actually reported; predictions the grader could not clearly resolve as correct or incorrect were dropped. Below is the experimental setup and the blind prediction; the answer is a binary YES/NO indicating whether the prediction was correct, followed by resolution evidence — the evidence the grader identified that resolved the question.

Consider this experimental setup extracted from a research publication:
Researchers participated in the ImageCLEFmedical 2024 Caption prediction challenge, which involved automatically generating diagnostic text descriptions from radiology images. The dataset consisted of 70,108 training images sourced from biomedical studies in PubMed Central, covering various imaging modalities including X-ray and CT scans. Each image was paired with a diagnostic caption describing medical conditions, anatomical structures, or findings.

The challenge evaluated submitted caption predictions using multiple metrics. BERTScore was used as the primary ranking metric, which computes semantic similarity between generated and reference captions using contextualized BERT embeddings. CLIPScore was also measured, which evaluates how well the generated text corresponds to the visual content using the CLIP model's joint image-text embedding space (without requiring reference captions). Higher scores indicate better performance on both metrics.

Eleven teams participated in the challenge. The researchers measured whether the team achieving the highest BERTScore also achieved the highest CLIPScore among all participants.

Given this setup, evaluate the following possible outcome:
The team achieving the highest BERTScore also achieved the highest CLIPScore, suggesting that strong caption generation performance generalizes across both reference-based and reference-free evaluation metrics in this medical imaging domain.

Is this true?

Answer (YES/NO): NO